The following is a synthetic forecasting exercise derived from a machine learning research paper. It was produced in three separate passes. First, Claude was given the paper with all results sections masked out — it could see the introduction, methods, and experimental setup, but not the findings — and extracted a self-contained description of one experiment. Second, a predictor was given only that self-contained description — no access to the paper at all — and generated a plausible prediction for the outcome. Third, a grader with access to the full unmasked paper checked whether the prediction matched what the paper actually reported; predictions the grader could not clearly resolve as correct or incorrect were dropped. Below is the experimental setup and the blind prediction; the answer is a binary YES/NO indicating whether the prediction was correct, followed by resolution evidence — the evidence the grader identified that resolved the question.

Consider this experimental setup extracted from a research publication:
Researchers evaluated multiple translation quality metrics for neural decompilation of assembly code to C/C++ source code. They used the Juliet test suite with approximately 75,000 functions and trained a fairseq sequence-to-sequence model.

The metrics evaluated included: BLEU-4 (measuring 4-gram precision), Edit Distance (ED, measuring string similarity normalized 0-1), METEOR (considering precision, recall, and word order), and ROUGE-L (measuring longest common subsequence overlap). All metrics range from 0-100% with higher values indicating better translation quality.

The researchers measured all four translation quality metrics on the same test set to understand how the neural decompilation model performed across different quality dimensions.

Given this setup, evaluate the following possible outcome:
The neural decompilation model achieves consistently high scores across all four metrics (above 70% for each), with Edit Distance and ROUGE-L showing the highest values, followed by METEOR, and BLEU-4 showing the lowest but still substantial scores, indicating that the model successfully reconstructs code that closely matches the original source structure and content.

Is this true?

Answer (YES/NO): NO